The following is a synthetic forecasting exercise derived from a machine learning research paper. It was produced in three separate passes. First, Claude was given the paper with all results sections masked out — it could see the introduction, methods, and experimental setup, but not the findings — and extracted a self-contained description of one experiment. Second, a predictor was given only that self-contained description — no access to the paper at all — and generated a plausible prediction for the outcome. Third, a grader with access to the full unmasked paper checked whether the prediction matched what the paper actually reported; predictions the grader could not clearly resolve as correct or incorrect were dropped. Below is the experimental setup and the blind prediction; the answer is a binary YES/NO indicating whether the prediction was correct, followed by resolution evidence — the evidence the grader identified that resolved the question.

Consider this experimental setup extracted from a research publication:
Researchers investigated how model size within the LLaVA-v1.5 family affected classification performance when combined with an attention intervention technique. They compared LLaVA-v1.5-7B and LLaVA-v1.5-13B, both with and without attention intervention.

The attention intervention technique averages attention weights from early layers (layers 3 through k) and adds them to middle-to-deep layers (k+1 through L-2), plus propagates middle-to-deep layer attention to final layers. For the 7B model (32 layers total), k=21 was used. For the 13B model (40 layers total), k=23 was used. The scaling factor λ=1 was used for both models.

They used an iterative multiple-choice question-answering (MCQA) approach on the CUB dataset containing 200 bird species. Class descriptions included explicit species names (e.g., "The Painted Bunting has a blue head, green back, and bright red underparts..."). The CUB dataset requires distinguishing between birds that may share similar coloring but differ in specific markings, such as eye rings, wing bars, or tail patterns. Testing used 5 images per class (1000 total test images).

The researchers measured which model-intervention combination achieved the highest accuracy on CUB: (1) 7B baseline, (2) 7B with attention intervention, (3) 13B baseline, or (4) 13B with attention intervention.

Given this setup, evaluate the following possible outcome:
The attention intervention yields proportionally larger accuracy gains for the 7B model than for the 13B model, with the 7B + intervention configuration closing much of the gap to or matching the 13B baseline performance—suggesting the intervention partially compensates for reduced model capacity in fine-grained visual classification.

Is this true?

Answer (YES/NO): NO